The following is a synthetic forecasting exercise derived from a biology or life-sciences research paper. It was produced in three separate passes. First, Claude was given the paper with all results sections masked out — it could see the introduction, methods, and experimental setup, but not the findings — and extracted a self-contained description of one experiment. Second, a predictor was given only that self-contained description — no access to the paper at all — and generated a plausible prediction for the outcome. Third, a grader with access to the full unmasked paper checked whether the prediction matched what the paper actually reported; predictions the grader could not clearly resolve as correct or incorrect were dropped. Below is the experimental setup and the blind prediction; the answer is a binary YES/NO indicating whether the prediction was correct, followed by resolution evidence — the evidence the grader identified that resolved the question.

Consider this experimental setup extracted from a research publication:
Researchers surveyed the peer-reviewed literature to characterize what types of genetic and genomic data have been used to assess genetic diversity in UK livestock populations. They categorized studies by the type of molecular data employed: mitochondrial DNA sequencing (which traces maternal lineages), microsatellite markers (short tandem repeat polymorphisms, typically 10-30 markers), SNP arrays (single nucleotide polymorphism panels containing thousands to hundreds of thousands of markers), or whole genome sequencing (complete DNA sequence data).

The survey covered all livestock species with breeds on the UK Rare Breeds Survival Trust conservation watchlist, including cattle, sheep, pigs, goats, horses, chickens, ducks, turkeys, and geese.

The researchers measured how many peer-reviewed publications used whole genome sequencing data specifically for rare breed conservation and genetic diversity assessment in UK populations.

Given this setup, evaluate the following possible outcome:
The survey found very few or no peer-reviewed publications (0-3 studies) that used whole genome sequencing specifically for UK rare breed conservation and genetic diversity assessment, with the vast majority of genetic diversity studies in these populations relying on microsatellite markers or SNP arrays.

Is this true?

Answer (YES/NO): YES